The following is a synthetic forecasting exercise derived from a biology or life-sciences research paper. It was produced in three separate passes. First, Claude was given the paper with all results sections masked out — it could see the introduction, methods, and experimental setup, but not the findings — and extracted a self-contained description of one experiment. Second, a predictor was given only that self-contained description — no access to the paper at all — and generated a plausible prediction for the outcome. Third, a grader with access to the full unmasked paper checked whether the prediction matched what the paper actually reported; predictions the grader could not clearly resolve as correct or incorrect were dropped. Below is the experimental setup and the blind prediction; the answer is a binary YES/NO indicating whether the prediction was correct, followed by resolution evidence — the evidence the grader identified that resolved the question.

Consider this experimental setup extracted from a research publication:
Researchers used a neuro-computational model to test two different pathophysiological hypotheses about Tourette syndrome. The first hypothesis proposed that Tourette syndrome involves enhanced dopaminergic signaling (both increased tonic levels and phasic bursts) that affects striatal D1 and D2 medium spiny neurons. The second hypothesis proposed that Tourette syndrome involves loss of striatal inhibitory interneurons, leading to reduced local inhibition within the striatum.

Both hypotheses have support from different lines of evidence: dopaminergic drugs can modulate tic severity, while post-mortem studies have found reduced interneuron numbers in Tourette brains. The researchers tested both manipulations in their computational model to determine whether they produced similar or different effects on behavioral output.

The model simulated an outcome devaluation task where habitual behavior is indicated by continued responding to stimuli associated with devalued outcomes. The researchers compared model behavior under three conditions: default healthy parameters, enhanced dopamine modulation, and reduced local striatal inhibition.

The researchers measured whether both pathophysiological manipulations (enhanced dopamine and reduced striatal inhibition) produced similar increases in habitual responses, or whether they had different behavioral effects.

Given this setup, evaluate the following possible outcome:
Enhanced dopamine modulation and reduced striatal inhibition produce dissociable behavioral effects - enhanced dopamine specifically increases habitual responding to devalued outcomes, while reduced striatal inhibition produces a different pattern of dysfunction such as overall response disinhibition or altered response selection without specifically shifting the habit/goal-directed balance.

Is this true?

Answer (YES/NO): NO